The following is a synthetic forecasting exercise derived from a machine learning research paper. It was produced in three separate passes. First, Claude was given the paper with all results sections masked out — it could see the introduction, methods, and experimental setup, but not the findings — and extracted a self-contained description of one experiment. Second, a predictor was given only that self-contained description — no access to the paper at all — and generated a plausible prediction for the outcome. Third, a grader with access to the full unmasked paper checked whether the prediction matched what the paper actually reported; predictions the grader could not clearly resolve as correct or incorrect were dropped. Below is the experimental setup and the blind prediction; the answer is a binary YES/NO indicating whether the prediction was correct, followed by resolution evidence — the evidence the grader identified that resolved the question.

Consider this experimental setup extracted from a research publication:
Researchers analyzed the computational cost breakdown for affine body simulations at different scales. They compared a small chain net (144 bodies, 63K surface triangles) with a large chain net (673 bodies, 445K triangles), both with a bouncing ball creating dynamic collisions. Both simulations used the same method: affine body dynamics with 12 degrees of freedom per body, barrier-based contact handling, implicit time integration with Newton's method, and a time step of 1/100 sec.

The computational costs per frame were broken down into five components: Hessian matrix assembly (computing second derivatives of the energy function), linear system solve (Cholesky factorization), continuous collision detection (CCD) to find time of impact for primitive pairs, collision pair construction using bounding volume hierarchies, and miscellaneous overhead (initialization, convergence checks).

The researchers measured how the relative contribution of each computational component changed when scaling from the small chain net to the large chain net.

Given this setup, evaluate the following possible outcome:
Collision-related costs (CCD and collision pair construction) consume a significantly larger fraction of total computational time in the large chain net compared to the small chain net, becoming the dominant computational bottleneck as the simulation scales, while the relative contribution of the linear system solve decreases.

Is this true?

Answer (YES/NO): NO